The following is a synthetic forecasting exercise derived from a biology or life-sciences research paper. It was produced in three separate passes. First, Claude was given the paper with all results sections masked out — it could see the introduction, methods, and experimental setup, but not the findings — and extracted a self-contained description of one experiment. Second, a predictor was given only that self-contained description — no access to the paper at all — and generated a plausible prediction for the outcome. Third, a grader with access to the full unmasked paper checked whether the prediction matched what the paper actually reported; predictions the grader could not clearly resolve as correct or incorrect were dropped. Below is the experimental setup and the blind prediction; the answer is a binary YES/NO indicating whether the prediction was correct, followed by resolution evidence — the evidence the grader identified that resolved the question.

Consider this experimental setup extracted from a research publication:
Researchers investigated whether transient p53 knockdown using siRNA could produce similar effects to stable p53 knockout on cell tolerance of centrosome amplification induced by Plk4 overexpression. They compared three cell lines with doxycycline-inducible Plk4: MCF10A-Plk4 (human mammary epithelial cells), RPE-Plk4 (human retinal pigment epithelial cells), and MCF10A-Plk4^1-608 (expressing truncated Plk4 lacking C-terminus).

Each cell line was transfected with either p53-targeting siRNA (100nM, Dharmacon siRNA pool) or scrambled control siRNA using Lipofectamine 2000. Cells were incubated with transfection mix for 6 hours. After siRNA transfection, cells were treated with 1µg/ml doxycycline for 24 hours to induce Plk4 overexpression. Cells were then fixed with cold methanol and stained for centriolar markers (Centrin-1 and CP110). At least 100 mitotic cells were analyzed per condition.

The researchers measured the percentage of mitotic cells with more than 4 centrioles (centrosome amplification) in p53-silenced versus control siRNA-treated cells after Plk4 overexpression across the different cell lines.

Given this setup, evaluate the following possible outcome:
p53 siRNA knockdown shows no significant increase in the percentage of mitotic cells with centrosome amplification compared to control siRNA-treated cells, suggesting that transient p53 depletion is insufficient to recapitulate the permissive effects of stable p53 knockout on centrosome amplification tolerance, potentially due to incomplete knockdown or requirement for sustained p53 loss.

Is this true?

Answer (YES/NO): NO